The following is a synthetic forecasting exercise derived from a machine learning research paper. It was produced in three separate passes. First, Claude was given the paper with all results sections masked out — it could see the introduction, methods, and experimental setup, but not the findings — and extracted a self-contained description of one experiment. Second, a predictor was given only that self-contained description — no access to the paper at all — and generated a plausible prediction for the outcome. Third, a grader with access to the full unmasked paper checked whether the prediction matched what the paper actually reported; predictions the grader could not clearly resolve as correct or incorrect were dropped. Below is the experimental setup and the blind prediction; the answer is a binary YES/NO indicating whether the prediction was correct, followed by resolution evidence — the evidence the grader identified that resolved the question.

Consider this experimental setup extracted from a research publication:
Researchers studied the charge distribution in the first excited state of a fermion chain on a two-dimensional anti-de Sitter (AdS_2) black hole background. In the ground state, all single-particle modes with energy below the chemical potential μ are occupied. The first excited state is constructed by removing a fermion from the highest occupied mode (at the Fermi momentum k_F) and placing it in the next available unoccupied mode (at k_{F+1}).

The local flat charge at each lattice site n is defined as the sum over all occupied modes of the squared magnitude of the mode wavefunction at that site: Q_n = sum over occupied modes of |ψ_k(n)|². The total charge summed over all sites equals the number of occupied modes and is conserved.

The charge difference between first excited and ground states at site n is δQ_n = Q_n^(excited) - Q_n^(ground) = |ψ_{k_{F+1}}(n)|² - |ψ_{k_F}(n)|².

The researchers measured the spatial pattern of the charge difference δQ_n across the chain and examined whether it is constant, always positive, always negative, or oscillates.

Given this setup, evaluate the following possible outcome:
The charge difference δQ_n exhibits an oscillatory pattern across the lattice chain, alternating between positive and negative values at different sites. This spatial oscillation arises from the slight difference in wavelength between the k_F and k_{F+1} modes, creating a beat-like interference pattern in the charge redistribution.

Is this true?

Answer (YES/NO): YES